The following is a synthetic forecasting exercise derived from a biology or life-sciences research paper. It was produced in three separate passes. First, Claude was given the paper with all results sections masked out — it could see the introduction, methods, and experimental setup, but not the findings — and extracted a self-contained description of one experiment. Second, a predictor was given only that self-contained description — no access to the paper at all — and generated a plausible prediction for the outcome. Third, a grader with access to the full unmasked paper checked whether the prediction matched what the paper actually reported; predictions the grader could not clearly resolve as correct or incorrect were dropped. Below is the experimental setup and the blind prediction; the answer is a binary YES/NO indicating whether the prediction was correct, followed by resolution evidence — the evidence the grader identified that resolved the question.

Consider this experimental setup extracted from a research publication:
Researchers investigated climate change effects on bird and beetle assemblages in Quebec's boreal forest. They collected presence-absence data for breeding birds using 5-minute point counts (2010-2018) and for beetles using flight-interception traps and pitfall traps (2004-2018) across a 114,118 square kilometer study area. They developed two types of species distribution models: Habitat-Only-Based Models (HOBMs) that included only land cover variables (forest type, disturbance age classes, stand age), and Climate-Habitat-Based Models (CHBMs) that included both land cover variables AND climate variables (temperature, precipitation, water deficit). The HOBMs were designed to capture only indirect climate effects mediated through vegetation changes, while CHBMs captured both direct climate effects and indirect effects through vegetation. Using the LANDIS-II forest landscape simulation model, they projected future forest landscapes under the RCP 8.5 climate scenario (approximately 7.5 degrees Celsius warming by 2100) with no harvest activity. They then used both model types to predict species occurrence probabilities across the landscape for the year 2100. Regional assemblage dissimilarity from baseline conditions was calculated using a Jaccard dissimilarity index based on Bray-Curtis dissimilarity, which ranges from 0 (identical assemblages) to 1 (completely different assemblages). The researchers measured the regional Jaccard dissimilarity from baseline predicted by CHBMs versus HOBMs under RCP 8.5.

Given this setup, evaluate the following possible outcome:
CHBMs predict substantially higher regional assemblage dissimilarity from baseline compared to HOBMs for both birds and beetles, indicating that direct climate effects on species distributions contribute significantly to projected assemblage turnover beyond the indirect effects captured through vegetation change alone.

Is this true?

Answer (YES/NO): YES